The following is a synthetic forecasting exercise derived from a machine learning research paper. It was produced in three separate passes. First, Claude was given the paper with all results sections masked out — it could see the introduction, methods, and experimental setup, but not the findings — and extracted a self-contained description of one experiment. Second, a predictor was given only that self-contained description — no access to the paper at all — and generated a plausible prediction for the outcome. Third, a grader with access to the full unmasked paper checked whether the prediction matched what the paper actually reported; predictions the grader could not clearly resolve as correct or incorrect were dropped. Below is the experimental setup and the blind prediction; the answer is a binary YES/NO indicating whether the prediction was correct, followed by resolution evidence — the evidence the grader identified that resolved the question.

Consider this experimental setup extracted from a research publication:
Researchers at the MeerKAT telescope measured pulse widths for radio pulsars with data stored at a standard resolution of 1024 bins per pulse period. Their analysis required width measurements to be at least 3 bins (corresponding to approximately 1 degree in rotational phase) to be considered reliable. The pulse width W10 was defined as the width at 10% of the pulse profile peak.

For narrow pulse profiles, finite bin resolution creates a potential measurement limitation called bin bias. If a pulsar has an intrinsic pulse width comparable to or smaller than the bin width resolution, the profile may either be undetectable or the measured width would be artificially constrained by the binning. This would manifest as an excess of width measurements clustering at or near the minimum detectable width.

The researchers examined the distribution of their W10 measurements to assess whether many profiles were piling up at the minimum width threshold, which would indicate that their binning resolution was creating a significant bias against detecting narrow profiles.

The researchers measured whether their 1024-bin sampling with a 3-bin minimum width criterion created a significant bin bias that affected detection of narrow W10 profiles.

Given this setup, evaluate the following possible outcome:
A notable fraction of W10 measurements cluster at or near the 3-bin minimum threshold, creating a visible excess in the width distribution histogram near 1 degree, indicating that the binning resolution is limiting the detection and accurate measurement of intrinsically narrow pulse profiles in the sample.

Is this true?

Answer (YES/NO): NO